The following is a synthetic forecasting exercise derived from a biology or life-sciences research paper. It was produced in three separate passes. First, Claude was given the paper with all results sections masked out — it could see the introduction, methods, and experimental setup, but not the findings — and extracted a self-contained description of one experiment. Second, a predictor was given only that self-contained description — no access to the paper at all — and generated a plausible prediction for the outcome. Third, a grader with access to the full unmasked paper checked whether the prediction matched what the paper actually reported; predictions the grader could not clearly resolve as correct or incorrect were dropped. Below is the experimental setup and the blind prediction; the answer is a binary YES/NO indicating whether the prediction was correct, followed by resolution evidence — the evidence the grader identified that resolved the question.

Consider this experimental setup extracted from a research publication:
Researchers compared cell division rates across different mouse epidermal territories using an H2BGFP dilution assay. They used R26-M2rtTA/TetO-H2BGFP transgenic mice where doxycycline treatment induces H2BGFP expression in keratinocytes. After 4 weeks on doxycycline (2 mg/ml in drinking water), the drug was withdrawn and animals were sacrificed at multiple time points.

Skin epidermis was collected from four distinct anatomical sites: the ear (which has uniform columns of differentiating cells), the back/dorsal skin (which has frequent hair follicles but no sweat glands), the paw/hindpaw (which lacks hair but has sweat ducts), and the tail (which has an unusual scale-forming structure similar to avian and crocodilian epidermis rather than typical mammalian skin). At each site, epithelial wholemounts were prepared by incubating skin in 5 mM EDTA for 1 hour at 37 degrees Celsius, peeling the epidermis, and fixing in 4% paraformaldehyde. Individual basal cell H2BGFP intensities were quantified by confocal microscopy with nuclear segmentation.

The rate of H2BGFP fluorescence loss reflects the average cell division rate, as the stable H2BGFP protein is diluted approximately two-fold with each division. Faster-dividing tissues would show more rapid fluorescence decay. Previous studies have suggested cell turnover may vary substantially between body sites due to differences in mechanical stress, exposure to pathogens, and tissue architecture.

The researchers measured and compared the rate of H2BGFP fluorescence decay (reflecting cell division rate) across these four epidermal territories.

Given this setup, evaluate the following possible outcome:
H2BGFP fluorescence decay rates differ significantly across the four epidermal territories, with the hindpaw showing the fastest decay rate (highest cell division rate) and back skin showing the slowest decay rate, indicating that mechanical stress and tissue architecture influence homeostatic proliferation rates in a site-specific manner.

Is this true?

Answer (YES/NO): NO